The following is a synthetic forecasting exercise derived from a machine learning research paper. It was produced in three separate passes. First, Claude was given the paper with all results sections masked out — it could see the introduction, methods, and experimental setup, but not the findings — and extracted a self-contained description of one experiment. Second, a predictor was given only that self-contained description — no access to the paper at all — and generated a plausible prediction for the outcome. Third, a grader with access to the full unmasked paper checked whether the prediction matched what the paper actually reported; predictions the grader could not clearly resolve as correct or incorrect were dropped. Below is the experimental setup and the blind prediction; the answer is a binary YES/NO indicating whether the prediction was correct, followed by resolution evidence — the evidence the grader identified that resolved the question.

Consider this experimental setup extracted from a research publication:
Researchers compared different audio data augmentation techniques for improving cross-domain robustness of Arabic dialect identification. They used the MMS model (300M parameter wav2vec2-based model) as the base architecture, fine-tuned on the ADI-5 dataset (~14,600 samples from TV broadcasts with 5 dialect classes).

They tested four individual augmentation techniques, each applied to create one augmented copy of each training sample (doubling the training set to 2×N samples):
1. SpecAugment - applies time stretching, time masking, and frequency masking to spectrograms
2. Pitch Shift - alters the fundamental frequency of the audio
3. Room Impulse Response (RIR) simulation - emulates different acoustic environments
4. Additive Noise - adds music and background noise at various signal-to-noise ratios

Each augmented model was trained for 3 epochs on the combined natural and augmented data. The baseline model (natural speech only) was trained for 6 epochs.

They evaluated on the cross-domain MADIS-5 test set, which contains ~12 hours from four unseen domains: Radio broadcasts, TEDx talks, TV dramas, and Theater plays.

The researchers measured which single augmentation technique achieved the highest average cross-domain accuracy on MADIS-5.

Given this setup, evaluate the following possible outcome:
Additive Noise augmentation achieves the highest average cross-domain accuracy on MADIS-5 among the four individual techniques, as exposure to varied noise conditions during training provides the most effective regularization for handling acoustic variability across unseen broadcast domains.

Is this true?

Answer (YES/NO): YES